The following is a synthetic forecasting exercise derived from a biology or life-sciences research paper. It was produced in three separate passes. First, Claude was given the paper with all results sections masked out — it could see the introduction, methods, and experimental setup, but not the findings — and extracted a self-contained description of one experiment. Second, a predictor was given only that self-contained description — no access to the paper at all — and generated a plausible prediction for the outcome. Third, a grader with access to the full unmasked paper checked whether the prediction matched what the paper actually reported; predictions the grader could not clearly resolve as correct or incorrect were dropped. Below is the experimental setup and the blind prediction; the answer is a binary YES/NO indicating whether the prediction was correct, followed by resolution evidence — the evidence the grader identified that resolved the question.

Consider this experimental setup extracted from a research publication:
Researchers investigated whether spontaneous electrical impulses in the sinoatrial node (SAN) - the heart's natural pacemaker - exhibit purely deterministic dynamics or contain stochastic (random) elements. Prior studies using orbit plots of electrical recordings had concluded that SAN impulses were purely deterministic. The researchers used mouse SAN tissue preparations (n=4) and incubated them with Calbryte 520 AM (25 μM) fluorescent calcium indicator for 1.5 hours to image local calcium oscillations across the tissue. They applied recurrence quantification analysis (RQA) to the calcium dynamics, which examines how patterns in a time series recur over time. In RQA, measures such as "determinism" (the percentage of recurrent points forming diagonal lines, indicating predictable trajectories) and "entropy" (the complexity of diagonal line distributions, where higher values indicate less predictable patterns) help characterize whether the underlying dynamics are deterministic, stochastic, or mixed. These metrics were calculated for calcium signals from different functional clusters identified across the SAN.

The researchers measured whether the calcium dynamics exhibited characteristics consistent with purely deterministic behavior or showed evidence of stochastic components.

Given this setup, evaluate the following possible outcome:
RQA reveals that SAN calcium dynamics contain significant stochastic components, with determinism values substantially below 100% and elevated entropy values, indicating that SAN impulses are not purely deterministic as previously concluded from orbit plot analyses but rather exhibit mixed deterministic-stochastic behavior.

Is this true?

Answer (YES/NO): YES